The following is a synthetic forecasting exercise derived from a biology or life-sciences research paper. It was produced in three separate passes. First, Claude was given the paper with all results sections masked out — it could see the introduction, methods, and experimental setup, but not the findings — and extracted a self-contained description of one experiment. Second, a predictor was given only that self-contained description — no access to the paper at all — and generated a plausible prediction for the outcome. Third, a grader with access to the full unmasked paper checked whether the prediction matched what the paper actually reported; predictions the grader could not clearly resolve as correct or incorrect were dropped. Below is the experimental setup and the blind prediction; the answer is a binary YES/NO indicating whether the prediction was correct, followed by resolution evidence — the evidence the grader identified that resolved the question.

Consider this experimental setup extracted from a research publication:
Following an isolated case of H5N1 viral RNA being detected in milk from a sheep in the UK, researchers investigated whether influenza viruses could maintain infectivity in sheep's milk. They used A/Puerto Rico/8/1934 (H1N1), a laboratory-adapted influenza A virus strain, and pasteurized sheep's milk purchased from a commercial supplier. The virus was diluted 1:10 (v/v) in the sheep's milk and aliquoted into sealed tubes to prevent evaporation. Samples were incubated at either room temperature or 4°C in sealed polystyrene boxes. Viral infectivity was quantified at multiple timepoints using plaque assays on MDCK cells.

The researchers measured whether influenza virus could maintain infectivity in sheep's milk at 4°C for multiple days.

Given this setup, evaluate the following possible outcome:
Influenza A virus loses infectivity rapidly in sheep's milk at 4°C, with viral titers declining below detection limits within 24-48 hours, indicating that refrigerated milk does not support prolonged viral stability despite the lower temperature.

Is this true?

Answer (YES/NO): NO